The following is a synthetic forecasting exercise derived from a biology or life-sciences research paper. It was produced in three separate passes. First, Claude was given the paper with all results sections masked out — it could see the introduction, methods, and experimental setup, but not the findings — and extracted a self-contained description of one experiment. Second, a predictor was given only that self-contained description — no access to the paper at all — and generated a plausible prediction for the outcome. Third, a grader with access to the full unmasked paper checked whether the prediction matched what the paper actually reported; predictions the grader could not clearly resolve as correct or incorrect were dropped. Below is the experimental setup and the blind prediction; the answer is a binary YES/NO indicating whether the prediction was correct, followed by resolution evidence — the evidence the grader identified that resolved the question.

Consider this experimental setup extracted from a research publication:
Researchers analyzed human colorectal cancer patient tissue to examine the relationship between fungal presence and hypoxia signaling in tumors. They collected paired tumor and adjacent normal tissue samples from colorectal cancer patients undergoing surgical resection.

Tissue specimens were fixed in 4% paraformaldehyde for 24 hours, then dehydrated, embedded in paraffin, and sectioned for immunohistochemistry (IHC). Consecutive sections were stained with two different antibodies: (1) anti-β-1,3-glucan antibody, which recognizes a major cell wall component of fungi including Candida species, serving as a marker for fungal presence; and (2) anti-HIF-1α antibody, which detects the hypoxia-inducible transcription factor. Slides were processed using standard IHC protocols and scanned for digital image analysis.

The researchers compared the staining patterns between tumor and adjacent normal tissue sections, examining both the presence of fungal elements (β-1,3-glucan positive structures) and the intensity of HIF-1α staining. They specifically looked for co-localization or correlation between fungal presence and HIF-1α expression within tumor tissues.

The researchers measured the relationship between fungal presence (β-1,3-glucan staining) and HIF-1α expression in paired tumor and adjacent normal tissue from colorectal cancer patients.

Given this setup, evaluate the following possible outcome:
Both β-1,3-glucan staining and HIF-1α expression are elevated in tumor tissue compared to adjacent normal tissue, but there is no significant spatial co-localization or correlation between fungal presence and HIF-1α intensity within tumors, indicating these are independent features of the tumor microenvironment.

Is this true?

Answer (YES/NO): NO